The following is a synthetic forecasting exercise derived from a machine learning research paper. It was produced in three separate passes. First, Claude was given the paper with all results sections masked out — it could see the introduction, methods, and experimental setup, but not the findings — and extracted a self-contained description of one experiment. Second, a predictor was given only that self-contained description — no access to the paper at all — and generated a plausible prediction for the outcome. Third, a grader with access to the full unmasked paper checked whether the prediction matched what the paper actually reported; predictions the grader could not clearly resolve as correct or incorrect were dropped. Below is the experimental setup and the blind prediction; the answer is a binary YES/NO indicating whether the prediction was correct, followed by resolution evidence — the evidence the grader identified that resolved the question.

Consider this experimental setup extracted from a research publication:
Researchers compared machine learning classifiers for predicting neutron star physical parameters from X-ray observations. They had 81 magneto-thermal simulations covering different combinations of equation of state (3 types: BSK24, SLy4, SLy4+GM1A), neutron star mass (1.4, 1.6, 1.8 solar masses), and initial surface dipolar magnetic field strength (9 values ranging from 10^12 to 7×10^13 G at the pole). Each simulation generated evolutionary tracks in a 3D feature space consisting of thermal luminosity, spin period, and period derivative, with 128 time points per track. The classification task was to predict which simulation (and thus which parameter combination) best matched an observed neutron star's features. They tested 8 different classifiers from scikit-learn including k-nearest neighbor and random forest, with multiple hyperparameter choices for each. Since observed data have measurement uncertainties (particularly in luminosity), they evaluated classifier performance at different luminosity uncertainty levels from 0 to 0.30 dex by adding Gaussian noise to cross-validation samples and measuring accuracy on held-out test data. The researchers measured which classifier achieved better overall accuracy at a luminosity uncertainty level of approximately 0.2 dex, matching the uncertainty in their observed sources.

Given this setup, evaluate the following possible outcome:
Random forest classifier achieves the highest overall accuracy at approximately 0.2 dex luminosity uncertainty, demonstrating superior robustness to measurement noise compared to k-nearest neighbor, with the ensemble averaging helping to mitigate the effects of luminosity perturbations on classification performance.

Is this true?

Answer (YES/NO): YES